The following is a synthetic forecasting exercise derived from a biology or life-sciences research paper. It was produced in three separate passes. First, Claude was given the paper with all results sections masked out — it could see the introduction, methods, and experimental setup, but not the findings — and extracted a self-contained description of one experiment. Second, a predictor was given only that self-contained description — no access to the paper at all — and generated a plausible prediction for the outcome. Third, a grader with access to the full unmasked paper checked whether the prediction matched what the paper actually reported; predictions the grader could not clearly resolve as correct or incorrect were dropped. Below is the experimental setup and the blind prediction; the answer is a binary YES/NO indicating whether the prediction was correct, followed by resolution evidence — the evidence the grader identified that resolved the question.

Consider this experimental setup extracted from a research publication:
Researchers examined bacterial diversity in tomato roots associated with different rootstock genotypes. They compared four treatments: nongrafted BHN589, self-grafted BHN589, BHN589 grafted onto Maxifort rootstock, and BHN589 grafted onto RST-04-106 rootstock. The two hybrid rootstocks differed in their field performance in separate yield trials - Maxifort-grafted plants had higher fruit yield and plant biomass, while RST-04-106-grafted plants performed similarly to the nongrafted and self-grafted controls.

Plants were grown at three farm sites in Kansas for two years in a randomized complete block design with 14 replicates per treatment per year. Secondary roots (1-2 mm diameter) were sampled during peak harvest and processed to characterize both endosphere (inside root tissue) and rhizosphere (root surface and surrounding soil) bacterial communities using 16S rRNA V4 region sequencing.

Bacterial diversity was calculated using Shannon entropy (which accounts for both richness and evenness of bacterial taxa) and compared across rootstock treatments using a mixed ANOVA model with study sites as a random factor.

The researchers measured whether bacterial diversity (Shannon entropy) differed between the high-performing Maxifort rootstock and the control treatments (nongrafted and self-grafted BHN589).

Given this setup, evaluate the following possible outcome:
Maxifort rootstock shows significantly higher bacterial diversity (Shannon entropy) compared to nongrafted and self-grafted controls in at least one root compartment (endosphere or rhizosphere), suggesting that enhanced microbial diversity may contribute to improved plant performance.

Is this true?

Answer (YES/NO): YES